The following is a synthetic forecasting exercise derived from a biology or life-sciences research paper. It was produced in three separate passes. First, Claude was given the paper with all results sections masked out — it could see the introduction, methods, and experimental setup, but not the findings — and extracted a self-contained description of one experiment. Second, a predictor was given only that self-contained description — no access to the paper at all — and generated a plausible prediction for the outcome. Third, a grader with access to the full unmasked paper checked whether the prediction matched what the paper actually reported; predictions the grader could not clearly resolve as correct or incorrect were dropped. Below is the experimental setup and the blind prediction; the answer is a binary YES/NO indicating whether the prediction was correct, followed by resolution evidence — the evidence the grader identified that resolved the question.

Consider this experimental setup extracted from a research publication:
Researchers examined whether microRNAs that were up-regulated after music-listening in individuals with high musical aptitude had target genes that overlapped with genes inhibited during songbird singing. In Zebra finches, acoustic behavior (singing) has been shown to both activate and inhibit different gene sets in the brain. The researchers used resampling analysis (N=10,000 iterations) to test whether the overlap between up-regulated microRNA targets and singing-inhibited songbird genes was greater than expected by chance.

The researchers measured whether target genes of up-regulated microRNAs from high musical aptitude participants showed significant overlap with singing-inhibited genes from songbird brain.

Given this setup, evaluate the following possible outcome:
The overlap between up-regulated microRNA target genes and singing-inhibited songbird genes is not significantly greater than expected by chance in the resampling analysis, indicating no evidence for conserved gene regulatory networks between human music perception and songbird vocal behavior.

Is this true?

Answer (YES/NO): NO